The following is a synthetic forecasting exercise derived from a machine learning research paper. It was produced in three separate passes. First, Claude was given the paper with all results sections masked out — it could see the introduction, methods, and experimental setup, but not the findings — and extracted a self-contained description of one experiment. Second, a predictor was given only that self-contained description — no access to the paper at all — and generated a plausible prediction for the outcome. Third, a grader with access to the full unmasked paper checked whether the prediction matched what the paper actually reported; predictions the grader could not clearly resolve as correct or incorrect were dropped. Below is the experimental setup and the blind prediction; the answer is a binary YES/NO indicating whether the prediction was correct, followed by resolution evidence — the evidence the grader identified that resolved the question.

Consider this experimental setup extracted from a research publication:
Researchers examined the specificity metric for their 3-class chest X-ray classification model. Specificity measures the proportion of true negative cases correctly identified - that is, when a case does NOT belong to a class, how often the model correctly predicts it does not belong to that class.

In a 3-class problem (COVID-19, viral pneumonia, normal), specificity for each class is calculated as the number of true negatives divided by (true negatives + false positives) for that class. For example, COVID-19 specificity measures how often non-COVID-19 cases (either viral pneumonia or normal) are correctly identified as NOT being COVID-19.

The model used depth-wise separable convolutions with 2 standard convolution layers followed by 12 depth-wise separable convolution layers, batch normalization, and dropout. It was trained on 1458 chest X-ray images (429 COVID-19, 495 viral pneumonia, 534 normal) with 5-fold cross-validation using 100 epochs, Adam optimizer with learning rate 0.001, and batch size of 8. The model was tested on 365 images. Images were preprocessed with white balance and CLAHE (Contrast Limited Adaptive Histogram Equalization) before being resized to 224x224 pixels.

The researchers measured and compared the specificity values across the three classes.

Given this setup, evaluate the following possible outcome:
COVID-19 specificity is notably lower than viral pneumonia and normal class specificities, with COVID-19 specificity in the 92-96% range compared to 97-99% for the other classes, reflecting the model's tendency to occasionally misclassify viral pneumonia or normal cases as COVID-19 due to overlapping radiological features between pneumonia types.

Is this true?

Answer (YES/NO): NO